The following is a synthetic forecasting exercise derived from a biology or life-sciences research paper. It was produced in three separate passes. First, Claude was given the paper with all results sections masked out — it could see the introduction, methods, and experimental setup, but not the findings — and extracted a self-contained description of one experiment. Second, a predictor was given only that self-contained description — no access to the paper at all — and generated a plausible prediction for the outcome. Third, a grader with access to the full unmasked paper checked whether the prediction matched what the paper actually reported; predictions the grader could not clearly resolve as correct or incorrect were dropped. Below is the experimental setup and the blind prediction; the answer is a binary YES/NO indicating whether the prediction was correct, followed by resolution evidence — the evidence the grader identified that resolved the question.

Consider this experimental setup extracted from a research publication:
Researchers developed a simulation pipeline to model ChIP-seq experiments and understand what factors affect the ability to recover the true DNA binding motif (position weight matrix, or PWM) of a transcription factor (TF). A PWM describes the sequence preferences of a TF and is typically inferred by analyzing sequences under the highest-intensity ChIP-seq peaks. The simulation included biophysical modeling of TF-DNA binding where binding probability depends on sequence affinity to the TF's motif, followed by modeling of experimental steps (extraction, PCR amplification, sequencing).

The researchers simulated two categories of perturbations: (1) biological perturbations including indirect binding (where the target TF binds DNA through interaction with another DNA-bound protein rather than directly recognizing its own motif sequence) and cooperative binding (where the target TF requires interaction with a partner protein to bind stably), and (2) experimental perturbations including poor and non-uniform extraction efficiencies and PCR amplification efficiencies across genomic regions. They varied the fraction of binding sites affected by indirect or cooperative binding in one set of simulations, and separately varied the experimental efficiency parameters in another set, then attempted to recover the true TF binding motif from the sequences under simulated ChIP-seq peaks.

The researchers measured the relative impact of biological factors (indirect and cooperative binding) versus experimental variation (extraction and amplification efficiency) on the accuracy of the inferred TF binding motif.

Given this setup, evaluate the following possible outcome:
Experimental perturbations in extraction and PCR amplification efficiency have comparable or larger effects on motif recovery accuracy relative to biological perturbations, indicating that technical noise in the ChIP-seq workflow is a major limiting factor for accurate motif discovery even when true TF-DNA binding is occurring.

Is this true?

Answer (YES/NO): NO